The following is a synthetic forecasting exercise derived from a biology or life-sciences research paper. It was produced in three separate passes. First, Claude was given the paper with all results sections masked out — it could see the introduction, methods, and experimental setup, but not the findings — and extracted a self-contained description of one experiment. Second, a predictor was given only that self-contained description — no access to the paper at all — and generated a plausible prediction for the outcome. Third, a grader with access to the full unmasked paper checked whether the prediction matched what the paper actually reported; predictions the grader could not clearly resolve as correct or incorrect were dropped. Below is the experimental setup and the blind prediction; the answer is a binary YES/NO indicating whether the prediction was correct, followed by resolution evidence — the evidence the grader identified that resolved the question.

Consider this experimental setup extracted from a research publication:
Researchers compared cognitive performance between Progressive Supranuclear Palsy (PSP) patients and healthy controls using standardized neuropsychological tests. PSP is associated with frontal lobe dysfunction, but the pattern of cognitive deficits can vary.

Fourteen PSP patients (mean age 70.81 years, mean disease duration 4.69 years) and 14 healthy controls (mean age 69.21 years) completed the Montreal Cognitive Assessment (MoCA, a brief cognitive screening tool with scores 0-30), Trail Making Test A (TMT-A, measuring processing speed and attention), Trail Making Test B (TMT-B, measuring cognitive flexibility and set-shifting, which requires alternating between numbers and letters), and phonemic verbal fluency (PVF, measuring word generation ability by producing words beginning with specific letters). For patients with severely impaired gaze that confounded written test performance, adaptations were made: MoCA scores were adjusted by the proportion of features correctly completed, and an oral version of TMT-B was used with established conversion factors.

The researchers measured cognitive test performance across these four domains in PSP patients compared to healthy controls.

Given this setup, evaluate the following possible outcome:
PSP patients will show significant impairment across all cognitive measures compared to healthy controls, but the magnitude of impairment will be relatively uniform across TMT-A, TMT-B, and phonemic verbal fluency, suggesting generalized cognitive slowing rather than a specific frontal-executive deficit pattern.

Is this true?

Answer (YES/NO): NO